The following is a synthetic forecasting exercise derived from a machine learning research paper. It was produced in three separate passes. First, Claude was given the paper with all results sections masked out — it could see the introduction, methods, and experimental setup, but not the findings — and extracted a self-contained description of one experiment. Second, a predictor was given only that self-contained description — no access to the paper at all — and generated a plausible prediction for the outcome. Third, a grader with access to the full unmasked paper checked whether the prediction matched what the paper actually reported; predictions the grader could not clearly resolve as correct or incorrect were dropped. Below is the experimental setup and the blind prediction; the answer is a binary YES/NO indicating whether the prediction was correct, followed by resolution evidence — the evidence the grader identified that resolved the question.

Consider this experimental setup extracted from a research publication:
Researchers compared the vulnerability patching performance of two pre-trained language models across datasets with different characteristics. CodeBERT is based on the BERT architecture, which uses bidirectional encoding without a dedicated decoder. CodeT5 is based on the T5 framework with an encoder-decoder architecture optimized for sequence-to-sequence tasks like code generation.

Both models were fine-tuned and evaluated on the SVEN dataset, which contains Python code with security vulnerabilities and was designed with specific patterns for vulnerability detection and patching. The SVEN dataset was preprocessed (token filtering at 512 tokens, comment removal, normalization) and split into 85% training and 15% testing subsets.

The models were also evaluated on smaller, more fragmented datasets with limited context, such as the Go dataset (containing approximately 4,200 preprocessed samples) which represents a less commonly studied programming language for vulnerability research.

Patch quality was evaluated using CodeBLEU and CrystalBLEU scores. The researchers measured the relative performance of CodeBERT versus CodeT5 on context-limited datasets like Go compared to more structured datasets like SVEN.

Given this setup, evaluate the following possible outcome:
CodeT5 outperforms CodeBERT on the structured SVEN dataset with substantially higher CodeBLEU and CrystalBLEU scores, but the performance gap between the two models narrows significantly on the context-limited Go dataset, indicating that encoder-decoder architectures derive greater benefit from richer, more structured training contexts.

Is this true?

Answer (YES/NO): NO